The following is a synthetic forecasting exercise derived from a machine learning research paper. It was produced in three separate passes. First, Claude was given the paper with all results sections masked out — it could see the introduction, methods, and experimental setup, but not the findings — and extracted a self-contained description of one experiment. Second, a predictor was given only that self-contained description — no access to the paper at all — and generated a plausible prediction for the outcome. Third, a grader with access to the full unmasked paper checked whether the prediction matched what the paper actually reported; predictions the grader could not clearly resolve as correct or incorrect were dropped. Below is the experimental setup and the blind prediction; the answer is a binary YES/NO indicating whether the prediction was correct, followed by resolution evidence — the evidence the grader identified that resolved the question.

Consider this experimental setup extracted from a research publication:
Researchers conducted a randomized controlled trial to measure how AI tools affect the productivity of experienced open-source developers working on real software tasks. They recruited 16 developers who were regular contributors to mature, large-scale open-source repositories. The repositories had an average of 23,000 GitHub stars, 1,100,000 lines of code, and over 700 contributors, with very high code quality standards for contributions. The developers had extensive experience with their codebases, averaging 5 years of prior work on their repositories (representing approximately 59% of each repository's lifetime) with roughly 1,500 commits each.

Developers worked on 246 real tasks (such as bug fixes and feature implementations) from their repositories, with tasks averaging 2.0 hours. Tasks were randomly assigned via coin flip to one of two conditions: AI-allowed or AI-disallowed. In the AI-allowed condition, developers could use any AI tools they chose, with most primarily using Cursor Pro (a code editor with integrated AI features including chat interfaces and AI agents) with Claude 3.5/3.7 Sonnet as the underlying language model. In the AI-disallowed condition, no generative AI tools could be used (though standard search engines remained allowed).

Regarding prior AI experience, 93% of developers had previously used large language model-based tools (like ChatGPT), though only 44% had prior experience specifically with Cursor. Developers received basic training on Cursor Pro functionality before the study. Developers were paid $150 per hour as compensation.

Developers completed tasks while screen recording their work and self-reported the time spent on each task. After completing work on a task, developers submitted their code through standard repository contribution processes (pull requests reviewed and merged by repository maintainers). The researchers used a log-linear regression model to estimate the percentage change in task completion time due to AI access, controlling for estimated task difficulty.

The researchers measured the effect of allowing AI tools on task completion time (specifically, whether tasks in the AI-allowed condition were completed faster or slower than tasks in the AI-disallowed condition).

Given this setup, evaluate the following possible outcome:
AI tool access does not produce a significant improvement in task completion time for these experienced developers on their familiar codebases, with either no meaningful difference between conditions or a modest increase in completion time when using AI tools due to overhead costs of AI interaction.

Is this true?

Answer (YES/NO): YES